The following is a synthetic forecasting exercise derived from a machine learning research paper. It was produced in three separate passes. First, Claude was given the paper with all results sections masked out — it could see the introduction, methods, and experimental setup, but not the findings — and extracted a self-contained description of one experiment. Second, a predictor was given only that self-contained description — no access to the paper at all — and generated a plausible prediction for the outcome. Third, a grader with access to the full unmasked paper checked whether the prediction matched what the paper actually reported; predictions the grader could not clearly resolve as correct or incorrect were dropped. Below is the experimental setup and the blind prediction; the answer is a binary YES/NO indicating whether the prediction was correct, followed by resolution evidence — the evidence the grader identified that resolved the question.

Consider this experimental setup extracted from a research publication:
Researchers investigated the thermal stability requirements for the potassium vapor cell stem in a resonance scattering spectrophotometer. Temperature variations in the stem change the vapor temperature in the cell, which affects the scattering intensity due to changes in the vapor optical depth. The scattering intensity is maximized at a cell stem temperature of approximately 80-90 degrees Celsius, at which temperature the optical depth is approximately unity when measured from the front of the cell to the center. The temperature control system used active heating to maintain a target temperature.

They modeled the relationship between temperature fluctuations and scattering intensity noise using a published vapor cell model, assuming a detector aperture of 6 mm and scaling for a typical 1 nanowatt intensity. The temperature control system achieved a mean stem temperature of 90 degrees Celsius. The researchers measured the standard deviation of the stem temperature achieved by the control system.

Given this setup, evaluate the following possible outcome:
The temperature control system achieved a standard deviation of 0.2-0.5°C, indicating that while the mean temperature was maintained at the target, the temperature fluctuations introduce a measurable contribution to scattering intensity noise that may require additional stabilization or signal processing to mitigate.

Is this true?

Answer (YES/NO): NO